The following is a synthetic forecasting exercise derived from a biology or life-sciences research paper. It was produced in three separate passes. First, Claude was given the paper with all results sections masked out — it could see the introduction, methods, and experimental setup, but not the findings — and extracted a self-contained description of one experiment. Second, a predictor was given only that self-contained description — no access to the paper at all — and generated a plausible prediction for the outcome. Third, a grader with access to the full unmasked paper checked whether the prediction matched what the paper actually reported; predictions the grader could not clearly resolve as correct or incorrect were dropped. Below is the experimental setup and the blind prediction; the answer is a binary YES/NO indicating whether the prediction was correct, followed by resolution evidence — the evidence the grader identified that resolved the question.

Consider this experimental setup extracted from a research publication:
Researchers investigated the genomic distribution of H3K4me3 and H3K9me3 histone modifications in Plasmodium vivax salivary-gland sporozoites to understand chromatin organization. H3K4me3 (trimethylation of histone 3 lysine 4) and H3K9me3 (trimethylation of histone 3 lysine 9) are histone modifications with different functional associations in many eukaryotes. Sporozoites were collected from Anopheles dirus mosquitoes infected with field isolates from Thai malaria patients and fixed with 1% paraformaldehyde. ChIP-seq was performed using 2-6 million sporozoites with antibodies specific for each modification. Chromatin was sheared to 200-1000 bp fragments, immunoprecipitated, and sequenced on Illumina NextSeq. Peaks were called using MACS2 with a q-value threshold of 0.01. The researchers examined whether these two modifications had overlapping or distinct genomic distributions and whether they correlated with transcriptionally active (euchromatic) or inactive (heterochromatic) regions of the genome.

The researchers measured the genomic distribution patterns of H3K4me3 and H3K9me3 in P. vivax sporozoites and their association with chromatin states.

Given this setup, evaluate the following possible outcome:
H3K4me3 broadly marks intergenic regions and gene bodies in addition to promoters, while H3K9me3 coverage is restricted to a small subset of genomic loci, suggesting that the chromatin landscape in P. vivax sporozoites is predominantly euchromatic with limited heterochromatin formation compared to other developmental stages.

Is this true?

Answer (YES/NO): NO